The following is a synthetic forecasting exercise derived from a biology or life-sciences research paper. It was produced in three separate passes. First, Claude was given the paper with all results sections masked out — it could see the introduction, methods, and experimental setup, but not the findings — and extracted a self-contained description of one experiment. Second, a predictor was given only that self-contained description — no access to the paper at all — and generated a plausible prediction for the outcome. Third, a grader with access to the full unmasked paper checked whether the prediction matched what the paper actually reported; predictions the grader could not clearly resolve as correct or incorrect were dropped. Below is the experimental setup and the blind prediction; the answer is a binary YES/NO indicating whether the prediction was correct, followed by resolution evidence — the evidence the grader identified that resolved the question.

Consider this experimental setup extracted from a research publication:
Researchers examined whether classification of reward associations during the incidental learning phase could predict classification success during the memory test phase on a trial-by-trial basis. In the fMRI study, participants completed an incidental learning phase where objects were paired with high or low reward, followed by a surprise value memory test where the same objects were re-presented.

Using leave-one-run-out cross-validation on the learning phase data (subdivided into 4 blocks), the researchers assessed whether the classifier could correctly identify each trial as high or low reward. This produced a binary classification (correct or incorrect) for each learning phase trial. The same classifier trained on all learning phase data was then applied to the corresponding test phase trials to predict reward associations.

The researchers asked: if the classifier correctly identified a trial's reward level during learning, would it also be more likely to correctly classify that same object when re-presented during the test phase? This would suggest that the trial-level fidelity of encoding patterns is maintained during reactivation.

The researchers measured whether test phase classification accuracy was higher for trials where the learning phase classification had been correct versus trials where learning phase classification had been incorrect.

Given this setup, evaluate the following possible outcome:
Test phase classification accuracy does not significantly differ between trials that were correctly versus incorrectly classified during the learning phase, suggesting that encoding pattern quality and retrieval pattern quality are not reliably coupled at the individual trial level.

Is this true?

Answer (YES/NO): YES